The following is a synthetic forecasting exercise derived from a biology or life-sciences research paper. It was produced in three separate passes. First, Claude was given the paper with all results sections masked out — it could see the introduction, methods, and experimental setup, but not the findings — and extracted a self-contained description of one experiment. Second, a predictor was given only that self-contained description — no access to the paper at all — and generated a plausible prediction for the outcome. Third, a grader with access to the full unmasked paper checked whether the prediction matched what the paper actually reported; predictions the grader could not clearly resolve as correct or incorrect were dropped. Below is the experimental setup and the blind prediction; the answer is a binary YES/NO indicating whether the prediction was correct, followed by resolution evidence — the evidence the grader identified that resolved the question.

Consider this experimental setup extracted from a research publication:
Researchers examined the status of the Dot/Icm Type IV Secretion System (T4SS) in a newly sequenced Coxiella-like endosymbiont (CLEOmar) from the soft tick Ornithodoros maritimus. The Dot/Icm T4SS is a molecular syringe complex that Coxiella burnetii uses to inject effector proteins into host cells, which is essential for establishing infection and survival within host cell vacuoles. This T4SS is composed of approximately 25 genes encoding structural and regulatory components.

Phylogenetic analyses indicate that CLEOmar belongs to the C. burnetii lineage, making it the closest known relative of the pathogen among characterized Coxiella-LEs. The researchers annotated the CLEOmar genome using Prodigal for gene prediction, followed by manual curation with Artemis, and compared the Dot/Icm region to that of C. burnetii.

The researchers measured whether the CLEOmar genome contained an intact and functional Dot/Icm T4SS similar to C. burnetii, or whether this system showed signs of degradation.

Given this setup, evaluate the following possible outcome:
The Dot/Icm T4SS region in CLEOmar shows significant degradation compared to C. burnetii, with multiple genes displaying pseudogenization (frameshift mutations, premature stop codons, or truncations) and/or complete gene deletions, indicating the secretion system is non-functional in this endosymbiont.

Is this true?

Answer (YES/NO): YES